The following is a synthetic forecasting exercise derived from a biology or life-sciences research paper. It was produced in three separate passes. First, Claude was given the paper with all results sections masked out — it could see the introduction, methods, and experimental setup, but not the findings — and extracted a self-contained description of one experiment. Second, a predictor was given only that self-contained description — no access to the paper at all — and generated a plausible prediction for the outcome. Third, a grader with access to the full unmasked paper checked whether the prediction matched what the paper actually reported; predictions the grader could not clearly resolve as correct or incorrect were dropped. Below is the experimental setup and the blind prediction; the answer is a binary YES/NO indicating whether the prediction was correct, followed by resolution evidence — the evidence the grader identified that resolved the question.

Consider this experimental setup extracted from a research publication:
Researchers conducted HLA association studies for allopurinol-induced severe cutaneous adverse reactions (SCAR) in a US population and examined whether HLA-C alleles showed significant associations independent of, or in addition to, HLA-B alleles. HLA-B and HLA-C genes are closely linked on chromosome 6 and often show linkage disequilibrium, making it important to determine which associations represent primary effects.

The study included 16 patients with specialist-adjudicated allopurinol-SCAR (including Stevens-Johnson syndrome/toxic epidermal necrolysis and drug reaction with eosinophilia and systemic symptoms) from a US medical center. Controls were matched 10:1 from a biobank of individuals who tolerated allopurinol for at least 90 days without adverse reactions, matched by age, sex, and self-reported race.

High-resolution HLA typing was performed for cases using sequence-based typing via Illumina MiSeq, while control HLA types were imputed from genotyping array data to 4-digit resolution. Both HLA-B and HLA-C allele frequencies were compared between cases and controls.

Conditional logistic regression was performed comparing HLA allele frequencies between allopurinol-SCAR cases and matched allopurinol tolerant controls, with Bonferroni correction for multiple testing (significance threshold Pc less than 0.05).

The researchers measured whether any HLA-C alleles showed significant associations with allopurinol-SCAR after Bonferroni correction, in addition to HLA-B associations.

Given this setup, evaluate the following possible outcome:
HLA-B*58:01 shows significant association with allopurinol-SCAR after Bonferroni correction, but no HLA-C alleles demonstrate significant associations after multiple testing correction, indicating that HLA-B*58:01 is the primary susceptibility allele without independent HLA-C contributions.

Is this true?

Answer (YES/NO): YES